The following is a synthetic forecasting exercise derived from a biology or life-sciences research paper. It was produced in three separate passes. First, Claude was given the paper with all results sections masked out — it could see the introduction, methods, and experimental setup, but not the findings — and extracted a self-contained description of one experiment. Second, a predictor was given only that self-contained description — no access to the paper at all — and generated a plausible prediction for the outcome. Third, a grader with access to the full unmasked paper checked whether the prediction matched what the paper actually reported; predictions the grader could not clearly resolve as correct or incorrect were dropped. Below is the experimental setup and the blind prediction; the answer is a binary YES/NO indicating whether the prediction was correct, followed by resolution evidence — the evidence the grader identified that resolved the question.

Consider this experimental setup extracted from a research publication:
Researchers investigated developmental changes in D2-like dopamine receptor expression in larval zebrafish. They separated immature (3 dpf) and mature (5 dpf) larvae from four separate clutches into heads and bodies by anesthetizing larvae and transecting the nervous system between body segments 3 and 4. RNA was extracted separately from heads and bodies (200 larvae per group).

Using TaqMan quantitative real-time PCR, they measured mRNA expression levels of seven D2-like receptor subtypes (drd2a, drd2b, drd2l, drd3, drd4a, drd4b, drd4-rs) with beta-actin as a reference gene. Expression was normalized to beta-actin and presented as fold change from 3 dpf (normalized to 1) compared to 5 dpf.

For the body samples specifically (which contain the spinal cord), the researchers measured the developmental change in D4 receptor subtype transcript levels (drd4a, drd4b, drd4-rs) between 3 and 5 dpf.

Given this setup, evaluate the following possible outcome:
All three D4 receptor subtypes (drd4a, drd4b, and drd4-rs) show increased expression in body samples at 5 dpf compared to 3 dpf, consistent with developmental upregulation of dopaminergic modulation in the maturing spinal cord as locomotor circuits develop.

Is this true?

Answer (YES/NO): YES